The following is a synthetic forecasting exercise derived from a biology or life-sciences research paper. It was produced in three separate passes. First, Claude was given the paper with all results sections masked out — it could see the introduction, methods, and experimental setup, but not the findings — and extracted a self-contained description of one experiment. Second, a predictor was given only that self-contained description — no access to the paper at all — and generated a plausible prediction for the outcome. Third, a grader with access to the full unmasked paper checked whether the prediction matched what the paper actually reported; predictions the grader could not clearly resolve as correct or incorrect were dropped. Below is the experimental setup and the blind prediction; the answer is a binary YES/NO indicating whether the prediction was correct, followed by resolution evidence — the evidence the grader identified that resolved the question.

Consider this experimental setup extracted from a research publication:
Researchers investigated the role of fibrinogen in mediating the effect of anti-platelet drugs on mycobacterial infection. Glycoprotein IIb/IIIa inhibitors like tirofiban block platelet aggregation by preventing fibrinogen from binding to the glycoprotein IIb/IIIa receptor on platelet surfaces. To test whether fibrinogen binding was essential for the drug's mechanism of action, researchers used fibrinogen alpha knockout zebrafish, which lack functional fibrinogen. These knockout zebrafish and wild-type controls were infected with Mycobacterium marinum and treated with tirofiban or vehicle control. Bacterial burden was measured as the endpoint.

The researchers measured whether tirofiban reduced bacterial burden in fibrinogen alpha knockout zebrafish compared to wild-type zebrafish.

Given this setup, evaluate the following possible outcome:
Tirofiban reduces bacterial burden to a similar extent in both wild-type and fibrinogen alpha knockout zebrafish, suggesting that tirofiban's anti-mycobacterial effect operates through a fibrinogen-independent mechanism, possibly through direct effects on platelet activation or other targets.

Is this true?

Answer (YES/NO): NO